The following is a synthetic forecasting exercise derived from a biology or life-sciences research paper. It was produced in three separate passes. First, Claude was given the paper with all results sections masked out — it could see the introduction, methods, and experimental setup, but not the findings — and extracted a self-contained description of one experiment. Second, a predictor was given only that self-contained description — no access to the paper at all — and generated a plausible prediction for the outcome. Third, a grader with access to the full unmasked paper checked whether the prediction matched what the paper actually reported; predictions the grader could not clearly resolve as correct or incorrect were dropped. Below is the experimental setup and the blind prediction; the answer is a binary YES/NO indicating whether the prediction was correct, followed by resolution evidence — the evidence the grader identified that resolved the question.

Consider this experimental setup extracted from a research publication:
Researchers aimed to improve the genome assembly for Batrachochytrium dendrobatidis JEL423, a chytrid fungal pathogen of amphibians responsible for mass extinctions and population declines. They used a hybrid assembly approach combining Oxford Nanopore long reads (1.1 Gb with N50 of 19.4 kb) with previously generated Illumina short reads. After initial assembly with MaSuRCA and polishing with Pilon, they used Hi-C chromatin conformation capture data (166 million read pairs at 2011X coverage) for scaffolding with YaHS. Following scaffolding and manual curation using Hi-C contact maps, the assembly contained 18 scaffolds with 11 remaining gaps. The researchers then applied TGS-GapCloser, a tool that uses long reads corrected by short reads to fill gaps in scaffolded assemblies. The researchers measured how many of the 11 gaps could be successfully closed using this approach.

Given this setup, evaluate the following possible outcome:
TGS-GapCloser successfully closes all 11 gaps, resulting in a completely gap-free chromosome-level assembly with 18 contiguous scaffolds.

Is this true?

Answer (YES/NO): NO